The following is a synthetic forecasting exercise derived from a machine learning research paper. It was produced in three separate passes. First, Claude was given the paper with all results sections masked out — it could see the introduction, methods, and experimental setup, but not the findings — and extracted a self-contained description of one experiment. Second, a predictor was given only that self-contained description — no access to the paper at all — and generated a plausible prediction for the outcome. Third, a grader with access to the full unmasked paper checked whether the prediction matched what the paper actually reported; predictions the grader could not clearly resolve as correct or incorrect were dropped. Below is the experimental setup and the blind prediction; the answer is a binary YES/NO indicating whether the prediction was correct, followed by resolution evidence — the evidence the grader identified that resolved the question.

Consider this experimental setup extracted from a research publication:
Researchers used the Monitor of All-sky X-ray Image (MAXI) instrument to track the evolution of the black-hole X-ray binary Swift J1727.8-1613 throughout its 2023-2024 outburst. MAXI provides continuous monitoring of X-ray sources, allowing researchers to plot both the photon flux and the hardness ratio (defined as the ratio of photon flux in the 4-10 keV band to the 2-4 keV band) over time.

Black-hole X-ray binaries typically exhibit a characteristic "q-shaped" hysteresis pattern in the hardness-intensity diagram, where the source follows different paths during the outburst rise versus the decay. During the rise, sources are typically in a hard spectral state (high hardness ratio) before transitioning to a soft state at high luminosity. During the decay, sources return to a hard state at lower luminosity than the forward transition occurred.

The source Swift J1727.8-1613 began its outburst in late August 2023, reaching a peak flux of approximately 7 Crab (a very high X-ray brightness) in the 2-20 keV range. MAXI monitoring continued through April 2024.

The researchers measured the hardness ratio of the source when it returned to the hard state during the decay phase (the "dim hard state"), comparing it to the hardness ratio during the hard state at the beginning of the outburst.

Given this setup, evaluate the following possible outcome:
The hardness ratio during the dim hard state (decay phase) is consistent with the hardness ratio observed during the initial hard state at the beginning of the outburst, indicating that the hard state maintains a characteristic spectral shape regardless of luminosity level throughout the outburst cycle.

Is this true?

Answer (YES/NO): YES